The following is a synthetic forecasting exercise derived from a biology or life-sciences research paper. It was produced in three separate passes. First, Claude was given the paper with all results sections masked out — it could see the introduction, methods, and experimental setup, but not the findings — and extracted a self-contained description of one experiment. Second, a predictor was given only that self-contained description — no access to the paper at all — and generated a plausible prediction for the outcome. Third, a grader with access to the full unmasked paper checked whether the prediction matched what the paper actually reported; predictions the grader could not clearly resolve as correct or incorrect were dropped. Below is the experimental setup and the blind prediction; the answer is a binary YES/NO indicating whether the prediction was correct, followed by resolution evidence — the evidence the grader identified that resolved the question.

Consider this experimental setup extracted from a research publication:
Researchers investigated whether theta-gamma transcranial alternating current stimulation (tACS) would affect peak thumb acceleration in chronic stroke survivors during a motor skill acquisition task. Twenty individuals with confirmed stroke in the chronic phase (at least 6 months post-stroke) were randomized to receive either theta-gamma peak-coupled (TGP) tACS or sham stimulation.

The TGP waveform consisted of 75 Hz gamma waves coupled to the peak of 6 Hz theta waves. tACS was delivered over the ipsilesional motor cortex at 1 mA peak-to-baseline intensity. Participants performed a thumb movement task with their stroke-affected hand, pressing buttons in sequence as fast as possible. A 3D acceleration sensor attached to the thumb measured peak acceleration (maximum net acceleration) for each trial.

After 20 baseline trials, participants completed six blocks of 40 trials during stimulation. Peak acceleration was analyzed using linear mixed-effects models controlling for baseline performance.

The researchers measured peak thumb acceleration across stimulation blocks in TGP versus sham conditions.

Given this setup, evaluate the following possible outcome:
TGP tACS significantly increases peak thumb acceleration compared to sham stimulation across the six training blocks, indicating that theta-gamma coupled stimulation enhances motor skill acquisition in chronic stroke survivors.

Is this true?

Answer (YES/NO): NO